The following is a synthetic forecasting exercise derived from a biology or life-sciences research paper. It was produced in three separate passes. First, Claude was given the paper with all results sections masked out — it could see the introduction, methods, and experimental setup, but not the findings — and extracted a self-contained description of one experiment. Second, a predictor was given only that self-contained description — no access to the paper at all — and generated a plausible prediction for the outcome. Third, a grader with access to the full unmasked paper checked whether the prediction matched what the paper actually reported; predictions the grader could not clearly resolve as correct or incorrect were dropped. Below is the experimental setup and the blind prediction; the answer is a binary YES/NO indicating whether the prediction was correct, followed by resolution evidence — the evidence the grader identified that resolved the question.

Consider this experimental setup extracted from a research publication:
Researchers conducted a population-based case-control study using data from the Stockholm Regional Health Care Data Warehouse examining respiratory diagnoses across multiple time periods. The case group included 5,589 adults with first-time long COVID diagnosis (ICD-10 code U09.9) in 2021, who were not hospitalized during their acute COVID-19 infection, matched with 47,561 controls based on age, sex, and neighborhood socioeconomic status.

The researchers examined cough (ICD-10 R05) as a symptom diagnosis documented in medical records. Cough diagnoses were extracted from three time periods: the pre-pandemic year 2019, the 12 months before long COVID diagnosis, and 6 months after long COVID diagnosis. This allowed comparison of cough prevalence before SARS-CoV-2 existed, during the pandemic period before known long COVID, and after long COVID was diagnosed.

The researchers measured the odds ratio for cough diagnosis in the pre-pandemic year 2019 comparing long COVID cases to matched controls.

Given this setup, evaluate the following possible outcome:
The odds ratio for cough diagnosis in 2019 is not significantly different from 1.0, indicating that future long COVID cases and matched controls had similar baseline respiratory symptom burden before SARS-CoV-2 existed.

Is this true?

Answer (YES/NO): NO